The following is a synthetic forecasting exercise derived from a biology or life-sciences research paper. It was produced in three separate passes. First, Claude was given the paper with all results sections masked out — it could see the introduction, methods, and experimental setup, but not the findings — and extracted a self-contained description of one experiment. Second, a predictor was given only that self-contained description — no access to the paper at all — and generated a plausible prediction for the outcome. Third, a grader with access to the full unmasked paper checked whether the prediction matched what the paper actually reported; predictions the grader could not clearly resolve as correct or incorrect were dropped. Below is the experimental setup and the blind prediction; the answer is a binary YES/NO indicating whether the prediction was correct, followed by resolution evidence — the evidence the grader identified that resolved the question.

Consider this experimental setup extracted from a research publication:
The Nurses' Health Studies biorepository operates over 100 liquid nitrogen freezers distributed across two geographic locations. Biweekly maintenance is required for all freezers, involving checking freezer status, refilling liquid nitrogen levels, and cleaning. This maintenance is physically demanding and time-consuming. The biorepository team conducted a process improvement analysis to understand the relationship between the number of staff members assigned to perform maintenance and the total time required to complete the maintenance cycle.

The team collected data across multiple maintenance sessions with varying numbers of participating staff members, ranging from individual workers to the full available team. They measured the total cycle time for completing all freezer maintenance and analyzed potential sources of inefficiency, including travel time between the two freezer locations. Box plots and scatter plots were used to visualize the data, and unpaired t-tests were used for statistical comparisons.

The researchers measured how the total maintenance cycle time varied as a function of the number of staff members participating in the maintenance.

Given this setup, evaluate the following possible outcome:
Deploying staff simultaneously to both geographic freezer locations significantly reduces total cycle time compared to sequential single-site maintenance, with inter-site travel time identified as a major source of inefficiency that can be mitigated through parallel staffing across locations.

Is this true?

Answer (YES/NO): NO